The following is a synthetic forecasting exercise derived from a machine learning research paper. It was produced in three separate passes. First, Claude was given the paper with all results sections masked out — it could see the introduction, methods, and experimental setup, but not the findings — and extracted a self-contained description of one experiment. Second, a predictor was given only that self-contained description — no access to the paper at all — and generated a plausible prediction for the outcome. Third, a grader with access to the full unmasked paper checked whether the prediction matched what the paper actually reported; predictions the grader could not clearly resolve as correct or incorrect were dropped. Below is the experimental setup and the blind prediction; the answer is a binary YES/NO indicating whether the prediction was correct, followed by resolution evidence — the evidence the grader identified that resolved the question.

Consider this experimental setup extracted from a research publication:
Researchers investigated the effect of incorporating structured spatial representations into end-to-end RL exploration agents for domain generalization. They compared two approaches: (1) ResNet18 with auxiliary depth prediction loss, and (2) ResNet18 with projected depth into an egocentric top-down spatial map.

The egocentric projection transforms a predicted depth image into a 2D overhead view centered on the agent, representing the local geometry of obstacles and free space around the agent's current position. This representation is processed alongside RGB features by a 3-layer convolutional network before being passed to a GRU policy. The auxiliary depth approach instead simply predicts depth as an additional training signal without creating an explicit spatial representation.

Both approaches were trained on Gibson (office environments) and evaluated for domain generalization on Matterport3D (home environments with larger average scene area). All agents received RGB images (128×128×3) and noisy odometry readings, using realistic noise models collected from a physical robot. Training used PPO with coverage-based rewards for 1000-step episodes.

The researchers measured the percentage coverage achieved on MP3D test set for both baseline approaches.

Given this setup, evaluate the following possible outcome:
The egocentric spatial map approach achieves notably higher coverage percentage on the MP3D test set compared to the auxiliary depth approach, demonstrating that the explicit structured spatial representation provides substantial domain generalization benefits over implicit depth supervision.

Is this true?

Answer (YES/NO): NO